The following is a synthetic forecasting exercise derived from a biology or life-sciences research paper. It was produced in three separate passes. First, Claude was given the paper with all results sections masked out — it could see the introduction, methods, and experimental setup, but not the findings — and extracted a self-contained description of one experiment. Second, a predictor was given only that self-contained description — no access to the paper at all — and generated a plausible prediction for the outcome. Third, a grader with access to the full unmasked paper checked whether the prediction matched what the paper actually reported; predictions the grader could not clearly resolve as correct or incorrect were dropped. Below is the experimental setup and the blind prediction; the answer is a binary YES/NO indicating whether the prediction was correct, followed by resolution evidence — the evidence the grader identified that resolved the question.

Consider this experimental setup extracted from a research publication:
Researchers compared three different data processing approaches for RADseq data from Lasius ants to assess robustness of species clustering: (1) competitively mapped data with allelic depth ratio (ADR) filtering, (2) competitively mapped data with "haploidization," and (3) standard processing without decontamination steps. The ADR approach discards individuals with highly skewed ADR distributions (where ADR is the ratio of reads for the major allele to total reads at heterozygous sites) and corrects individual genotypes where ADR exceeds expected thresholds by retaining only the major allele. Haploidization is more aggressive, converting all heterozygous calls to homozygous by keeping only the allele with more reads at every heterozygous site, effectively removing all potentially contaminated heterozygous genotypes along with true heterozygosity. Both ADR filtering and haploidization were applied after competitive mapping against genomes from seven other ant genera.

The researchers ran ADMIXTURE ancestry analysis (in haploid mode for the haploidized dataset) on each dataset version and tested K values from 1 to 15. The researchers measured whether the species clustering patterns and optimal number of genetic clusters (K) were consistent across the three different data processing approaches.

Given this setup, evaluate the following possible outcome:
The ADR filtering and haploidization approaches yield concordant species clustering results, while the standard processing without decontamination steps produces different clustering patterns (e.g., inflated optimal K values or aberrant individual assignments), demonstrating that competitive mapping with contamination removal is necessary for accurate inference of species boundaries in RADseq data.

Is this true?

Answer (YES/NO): YES